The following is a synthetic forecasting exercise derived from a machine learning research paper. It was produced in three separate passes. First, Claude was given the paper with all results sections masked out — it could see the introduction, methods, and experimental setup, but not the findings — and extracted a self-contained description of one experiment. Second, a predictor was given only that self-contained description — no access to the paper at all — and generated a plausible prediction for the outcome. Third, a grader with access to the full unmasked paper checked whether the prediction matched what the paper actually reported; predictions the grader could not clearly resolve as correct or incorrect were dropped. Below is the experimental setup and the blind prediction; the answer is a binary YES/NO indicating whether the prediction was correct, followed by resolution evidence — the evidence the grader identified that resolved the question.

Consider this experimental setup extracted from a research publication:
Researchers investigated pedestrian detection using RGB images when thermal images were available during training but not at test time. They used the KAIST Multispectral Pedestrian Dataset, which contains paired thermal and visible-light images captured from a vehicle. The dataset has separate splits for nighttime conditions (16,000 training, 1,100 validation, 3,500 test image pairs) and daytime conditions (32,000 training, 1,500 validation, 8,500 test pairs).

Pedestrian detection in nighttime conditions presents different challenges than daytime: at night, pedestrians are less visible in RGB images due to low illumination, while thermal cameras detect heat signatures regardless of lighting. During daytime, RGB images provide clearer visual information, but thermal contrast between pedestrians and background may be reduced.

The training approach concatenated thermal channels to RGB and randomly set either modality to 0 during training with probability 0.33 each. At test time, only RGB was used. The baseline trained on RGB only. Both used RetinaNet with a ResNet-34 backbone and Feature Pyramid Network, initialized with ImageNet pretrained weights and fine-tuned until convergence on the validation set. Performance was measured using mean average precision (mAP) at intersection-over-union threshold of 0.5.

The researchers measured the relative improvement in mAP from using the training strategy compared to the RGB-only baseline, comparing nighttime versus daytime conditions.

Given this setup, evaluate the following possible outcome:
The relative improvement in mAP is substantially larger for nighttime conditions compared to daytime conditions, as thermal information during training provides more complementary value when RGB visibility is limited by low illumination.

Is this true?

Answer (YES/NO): YES